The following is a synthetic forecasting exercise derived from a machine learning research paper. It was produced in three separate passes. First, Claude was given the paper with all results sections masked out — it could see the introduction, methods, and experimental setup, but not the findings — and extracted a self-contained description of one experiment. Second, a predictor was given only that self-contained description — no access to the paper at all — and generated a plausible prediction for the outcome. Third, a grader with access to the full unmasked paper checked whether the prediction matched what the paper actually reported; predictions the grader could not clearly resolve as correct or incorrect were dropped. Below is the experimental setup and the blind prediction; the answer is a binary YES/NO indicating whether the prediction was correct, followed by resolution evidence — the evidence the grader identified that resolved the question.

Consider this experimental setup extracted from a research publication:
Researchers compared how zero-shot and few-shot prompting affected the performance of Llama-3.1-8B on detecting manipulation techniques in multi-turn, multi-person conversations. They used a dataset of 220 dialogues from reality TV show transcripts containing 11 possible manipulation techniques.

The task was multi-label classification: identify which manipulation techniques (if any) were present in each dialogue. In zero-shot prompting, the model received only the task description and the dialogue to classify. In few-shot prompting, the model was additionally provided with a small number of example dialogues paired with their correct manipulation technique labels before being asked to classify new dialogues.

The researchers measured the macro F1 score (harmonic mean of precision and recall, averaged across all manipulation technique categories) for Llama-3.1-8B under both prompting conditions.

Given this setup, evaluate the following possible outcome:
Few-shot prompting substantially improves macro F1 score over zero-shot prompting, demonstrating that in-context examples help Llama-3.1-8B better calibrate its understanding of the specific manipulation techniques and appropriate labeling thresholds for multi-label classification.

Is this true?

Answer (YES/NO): NO